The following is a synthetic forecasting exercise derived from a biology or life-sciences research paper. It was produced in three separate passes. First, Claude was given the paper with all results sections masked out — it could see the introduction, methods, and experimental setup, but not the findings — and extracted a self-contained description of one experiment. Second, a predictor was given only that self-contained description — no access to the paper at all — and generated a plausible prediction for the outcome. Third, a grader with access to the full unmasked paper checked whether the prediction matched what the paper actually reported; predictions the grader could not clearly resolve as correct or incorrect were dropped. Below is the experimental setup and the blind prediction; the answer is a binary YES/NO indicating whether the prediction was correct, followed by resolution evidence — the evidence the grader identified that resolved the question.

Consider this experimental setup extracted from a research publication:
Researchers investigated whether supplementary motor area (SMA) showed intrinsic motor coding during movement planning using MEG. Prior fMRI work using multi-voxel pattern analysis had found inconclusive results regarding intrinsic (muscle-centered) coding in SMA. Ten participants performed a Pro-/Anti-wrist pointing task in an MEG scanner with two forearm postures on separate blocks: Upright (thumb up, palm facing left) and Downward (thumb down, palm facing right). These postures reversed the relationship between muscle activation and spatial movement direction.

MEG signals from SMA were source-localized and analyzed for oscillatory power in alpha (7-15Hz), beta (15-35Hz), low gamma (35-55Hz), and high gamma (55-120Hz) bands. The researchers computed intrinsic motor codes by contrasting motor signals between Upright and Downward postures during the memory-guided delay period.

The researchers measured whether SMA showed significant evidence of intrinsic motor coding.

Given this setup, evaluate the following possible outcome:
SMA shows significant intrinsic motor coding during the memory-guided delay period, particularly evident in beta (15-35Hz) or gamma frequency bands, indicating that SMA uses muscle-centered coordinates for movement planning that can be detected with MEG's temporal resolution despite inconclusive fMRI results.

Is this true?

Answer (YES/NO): YES